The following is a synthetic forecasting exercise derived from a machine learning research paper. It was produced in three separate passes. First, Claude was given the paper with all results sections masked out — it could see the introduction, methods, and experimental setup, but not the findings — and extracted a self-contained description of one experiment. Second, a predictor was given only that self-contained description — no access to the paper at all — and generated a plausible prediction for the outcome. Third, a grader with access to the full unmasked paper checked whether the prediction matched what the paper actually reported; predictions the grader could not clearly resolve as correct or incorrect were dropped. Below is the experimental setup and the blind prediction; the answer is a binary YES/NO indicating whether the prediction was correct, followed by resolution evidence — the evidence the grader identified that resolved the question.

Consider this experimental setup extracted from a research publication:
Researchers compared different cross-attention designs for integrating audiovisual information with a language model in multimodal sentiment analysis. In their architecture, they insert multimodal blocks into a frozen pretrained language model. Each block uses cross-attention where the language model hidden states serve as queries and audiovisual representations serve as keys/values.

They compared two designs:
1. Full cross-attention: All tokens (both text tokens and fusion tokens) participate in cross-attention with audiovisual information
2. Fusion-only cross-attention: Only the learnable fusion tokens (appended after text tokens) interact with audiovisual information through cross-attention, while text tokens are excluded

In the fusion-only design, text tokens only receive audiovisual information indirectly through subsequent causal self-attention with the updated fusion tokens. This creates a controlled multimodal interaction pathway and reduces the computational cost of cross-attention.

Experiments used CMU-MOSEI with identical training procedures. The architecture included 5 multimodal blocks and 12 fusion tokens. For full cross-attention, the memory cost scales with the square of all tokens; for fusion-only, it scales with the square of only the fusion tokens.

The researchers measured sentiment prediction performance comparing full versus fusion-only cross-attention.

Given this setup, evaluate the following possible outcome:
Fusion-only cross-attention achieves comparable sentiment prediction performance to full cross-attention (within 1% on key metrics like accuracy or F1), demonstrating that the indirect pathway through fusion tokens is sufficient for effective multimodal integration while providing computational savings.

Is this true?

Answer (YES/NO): YES